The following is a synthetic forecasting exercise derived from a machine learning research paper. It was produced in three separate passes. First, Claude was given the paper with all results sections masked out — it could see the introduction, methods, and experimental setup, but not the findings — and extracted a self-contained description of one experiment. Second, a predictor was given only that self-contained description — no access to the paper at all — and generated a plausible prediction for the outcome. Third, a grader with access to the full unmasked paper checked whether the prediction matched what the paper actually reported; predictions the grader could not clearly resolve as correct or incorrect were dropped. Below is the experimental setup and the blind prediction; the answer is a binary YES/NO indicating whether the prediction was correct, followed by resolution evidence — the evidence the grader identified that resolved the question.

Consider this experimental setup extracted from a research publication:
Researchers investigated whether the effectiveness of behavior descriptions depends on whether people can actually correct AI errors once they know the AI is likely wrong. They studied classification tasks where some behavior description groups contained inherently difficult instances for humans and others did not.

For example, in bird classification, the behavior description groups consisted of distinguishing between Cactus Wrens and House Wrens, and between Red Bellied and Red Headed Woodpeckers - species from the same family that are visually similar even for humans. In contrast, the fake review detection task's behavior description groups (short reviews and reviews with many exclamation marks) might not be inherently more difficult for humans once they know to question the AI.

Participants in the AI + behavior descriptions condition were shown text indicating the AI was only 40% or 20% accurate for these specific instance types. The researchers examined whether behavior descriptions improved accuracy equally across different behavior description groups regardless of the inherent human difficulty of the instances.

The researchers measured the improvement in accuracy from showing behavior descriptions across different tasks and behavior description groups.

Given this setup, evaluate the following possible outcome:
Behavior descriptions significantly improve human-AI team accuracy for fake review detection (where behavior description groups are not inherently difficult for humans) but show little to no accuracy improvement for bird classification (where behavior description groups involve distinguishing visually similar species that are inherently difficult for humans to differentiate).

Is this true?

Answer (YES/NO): NO